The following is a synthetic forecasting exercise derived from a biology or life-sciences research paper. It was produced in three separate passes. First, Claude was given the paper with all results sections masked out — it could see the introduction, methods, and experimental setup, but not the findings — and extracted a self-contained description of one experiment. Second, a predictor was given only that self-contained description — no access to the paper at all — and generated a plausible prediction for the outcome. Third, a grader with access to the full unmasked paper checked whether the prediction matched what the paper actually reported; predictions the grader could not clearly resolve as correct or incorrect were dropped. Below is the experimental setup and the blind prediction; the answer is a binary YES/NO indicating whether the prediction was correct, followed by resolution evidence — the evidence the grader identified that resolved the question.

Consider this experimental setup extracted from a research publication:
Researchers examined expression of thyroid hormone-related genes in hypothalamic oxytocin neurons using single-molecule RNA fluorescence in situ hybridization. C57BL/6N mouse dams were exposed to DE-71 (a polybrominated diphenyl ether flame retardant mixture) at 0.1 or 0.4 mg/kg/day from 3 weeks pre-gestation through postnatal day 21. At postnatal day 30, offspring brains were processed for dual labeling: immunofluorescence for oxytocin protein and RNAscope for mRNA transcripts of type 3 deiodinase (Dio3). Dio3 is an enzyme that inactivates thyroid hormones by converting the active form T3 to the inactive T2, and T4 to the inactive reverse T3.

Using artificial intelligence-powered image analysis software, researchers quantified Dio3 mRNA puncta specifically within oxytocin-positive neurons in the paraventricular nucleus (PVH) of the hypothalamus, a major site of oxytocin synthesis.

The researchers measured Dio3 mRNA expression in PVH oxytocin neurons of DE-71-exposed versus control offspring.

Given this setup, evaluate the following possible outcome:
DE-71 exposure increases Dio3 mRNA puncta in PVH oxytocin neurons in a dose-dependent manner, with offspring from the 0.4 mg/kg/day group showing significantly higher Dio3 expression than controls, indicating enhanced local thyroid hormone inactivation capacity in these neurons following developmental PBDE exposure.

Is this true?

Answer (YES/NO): NO